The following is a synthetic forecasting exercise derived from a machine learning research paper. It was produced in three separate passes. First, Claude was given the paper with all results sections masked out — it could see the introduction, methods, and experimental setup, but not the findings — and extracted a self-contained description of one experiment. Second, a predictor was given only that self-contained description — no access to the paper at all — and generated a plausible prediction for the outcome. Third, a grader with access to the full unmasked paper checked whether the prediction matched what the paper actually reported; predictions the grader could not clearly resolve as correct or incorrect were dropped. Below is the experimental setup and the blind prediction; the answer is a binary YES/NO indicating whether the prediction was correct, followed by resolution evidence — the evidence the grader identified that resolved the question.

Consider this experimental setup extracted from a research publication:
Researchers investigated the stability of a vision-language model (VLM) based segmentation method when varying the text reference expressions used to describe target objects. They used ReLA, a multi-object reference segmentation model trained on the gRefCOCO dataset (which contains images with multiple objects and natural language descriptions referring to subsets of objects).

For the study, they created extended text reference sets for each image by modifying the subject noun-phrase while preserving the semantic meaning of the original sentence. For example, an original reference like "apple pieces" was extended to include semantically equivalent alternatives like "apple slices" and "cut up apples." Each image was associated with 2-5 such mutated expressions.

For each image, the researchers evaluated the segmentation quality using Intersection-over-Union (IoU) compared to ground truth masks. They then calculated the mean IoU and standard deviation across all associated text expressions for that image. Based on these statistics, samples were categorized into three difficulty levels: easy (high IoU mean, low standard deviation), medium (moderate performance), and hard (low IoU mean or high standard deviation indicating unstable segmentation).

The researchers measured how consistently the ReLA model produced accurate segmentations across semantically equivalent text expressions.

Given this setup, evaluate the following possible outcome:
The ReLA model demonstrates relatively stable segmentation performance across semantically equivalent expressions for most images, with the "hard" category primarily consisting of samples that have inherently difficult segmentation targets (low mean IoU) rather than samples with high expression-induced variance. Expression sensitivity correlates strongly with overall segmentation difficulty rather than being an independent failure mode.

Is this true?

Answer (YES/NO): NO